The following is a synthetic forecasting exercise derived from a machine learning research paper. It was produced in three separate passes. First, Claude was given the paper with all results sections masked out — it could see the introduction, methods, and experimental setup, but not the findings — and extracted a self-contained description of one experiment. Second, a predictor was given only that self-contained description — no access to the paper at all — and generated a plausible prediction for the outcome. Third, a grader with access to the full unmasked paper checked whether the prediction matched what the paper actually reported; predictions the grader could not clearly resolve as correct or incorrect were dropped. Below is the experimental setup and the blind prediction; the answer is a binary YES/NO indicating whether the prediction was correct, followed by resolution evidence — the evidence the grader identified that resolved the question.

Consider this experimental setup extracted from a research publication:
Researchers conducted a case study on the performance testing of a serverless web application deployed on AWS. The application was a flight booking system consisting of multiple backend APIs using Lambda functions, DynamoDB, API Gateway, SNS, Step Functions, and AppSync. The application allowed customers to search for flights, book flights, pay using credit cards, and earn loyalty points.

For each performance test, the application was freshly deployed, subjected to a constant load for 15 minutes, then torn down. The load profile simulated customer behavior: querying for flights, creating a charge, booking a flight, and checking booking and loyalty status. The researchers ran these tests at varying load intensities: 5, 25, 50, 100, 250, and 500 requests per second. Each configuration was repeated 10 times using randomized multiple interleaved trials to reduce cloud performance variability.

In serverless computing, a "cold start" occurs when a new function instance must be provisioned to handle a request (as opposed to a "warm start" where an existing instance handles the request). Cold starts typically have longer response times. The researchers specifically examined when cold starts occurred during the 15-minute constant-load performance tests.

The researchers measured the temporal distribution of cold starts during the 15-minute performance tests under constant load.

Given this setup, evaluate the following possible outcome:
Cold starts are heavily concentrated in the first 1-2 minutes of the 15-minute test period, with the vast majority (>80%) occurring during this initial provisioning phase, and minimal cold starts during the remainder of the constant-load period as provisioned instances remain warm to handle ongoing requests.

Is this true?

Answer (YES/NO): NO